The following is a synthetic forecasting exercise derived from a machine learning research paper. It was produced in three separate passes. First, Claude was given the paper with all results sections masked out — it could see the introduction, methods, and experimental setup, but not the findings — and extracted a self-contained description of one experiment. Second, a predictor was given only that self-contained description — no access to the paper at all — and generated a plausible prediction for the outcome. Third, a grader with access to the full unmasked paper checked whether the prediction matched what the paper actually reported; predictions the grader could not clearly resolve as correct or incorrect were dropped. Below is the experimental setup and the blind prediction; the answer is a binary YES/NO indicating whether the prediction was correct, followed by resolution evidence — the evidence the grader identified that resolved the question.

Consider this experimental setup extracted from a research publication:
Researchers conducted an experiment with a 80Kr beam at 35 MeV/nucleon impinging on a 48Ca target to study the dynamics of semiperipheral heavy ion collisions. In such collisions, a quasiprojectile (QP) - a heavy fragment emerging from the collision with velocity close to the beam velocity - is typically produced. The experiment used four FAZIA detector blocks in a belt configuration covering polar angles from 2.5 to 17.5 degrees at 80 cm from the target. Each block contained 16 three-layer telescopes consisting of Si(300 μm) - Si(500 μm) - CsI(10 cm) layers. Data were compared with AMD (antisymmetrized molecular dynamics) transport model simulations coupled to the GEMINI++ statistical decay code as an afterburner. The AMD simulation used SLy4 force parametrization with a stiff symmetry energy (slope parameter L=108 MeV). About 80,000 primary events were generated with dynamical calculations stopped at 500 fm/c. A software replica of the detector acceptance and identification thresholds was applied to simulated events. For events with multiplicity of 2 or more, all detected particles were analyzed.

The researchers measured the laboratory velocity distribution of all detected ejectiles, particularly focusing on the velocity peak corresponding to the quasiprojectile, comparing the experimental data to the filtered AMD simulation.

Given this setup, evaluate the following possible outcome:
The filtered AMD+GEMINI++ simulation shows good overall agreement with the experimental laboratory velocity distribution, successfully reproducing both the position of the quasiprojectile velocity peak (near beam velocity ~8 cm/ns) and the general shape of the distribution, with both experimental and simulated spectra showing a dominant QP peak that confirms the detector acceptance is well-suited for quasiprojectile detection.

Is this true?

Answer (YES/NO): NO